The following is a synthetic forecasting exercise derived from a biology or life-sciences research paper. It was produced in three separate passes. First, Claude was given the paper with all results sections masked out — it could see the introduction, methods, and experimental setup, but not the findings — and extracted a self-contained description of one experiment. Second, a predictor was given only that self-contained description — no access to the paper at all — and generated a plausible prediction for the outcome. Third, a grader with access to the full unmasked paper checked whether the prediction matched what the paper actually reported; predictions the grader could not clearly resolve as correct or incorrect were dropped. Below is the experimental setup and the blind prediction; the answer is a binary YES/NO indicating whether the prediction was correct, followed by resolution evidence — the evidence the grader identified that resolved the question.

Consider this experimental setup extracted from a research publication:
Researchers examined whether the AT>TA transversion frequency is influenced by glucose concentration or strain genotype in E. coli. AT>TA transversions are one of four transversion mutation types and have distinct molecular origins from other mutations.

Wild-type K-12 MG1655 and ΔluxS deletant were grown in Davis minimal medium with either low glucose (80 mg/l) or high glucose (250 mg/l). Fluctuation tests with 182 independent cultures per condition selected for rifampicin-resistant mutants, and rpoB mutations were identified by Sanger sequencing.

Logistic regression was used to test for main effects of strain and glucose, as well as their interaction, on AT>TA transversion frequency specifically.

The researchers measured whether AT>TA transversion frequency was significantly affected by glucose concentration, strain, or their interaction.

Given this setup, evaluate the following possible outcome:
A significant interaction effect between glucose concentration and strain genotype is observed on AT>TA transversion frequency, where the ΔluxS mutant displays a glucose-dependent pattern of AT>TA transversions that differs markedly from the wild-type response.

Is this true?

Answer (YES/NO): NO